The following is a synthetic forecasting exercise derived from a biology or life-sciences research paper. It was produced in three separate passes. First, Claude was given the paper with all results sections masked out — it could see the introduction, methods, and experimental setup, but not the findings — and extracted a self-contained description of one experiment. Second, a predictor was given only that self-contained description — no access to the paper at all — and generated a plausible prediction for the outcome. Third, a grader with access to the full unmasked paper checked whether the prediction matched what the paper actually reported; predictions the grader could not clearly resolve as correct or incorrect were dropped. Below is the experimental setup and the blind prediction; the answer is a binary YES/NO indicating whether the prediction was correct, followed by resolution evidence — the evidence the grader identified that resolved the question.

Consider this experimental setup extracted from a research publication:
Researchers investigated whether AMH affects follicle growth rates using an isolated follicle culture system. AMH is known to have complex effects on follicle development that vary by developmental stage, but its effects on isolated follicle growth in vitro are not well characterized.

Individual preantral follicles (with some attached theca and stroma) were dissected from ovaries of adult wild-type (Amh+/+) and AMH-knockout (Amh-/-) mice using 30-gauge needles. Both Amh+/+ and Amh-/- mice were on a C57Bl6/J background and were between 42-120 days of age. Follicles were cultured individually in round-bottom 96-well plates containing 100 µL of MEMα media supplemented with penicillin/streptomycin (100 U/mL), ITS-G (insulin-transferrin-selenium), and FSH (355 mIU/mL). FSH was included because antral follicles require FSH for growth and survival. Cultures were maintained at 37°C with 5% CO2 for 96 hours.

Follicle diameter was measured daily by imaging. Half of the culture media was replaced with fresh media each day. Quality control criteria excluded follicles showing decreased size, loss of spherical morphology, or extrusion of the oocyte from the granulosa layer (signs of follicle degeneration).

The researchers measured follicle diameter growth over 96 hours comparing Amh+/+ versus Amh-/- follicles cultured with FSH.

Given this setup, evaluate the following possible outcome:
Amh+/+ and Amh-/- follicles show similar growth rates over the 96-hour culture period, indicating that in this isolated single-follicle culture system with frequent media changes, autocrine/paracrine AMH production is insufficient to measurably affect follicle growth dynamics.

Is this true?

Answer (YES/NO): NO